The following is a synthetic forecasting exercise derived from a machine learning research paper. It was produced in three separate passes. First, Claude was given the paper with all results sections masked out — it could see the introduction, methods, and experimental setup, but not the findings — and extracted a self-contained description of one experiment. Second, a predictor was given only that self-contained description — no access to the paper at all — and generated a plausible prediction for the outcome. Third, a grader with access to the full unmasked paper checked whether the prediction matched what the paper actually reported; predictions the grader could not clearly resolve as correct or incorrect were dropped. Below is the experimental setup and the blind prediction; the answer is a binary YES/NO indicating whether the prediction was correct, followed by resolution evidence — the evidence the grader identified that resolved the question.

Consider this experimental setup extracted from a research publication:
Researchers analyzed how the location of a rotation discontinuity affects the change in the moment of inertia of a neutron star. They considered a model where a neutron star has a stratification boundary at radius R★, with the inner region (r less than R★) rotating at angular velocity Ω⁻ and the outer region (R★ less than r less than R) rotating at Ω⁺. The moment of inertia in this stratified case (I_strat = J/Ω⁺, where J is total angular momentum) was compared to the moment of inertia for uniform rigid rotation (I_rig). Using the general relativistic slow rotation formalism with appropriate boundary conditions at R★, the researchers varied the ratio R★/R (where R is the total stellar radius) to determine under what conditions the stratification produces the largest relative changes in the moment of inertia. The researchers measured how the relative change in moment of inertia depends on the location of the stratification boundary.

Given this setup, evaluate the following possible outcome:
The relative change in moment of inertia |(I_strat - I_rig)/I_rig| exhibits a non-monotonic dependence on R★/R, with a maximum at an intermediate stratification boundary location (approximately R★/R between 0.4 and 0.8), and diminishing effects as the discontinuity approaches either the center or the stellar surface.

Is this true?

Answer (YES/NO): NO